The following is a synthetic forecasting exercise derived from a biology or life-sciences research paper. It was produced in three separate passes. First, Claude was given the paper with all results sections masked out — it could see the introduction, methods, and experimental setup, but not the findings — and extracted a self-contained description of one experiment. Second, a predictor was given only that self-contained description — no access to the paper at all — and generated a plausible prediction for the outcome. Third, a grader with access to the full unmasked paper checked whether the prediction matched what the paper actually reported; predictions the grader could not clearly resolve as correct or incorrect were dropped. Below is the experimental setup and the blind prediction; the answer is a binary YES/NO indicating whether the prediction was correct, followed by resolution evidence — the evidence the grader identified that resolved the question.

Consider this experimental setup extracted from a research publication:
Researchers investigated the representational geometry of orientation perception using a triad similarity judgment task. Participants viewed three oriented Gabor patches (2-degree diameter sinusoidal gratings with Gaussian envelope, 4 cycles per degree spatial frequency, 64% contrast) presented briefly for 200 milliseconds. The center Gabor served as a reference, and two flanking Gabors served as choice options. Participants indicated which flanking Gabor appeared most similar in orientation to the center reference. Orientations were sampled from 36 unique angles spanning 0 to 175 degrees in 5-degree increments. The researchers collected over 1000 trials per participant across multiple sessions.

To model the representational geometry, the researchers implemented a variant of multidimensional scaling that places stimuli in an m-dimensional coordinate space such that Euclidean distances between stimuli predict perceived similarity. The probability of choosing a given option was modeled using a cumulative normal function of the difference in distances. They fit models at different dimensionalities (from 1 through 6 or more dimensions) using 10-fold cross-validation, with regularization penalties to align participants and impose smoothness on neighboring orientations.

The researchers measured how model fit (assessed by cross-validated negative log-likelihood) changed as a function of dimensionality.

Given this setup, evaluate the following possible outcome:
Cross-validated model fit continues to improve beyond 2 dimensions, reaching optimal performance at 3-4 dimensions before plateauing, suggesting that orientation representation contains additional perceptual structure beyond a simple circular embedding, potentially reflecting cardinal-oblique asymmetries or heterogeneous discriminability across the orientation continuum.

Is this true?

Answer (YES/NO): YES